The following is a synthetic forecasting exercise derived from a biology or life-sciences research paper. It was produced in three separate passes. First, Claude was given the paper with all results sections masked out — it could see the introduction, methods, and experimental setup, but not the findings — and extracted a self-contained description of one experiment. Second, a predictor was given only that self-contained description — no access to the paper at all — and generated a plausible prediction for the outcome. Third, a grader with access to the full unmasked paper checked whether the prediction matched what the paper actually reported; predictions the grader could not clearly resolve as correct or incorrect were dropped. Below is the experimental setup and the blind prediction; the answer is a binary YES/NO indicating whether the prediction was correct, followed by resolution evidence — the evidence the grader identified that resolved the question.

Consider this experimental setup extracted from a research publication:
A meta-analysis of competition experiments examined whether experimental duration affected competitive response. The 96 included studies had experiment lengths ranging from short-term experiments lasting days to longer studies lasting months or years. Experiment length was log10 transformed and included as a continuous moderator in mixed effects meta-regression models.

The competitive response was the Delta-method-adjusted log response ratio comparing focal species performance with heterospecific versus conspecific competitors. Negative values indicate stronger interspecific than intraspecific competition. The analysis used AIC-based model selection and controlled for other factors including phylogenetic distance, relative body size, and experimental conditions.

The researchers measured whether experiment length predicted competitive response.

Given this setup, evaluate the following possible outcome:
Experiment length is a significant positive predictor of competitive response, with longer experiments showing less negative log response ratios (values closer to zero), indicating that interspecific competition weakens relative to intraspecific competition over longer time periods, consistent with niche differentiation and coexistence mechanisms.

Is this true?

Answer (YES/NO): NO